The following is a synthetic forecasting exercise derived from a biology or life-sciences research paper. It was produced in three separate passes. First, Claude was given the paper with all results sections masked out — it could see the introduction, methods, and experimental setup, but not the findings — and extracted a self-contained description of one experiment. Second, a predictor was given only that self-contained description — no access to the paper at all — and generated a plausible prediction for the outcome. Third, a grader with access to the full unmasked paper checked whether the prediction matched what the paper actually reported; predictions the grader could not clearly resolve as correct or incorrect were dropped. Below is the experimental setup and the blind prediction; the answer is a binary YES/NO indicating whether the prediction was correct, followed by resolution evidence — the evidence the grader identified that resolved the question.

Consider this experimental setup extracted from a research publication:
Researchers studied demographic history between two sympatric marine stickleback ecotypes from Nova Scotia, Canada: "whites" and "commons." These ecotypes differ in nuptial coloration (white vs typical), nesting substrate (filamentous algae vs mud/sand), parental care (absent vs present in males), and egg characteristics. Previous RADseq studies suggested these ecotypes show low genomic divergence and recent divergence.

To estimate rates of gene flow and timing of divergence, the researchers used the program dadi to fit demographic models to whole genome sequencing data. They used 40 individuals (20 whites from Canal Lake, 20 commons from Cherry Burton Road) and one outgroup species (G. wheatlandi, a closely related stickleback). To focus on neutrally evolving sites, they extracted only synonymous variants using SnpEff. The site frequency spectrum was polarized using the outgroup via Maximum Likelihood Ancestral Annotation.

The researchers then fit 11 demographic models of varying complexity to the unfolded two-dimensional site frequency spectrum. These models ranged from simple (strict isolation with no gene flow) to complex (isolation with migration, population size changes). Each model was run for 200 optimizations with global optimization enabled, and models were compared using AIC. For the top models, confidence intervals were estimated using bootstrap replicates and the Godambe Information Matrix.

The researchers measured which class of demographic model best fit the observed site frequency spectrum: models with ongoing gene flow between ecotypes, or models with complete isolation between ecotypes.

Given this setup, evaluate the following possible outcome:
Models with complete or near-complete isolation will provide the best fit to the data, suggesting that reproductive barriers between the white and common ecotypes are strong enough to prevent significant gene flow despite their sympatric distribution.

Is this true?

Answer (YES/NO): NO